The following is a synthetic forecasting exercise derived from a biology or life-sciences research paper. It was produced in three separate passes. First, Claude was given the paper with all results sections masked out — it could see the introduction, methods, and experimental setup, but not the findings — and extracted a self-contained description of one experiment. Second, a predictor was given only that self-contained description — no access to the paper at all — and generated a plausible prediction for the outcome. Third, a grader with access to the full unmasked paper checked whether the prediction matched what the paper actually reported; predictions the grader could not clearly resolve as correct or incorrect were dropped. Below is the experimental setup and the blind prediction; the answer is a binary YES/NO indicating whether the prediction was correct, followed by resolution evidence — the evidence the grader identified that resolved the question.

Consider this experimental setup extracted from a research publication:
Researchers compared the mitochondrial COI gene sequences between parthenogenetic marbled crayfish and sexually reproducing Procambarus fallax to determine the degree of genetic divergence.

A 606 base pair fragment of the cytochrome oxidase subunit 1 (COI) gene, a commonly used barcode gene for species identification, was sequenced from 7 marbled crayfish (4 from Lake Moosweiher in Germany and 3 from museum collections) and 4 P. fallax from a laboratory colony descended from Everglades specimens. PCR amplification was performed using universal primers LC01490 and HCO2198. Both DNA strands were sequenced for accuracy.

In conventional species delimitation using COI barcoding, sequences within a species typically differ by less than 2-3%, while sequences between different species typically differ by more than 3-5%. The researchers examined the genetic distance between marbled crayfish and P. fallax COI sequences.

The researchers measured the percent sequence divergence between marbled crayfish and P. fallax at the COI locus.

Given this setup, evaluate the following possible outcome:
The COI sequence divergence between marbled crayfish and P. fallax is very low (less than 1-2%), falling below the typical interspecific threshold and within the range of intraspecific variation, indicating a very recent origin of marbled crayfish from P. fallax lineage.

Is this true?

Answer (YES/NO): YES